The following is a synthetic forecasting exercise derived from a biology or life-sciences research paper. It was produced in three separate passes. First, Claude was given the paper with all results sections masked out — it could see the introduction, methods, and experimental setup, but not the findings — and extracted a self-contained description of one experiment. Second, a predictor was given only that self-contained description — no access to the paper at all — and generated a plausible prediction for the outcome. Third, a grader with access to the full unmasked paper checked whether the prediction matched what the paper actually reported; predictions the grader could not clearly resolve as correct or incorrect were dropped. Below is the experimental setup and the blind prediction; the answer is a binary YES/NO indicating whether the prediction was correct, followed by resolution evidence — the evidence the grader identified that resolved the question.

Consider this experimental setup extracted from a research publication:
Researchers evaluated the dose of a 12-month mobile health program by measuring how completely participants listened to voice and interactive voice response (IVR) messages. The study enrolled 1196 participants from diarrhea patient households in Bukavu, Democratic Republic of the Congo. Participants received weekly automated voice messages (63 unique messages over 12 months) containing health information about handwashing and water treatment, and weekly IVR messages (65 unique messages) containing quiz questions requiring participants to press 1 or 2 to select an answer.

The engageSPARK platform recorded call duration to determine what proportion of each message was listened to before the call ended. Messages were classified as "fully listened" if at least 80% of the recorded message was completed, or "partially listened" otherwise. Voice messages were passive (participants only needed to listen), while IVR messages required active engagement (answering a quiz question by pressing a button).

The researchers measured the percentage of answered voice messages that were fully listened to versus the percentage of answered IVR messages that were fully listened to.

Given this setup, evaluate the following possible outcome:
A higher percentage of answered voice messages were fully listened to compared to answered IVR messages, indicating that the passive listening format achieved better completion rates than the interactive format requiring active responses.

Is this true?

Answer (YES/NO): YES